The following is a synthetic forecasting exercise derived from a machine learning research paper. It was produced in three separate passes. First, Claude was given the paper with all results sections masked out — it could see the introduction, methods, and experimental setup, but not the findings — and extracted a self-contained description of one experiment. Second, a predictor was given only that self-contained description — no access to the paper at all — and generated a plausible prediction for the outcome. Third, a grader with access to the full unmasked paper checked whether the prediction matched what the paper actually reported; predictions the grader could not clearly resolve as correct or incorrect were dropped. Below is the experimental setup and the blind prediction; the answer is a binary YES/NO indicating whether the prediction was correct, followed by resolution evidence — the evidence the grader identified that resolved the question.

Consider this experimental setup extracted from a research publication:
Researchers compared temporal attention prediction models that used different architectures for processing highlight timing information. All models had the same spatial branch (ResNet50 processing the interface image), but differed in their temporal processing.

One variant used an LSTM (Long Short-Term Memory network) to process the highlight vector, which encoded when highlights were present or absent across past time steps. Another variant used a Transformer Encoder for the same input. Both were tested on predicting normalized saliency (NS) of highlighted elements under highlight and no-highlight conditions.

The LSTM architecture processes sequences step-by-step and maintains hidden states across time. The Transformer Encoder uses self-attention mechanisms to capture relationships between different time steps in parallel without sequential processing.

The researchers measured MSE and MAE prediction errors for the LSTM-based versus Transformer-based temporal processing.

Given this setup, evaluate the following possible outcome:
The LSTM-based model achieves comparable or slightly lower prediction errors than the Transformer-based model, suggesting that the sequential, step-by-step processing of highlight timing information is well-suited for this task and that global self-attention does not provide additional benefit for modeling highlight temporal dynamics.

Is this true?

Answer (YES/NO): NO